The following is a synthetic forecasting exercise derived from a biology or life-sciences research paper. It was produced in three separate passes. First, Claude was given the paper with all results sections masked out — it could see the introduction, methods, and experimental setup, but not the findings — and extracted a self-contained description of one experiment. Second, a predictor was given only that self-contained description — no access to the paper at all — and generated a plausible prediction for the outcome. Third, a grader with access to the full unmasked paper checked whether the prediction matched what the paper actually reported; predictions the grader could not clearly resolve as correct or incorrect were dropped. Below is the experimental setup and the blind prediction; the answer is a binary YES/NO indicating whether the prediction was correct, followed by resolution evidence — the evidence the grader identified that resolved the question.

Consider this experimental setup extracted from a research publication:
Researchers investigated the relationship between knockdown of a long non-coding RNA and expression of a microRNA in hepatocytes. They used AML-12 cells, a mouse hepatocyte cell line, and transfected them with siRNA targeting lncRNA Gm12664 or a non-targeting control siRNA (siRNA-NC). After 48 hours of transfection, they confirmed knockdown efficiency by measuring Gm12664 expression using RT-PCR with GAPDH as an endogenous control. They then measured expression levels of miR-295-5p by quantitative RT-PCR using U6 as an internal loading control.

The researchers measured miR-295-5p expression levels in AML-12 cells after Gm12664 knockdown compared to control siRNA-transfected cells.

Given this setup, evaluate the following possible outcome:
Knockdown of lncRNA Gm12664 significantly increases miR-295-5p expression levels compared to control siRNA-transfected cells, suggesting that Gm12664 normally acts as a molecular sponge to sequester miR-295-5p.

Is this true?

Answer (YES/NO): YES